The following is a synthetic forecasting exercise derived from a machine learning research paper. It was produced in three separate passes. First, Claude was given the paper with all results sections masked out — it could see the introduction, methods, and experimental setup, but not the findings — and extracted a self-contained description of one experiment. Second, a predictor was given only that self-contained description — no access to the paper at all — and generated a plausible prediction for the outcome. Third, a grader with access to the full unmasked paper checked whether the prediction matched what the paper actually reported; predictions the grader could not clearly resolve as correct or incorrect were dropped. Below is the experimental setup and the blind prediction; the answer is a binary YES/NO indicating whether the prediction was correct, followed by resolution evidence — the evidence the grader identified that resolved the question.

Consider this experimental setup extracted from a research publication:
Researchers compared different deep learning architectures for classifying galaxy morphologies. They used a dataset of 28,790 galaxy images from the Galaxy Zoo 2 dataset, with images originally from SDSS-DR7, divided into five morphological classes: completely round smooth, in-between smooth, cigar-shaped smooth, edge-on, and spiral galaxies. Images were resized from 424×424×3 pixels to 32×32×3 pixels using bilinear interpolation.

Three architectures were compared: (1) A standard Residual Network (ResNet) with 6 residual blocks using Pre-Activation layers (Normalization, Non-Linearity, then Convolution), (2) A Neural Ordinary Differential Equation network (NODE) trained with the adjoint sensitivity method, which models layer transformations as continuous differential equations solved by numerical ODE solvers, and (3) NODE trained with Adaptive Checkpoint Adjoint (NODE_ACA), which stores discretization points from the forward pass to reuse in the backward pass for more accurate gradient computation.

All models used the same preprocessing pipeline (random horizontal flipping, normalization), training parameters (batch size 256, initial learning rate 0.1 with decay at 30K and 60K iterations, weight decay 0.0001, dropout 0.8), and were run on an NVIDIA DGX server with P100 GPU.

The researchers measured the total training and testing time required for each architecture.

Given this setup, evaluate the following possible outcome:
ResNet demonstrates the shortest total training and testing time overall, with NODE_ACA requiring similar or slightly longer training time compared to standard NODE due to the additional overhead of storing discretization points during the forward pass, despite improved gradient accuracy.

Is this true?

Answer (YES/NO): NO